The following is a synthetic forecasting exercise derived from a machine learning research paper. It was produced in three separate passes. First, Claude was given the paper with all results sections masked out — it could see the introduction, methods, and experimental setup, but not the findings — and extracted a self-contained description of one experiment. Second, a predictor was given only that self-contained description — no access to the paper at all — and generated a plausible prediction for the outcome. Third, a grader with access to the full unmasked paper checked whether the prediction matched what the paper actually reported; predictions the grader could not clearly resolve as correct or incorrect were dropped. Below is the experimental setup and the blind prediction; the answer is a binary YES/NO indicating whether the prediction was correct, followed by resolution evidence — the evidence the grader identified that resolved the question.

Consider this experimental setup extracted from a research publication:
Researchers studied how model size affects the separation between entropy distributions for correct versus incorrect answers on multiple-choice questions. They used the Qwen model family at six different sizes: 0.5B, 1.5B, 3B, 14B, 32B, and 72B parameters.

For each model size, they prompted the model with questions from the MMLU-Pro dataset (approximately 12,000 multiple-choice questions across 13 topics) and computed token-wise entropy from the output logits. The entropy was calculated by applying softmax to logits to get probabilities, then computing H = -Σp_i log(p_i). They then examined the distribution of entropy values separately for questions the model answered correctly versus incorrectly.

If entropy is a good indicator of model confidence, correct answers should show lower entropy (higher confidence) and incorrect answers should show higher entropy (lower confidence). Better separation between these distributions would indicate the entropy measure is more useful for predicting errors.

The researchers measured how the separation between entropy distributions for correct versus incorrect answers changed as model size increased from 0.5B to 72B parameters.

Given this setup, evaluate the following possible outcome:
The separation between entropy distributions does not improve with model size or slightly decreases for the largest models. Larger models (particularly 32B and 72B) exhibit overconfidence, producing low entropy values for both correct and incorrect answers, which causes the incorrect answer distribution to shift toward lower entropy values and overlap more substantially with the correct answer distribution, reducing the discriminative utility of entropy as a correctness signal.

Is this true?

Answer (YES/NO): NO